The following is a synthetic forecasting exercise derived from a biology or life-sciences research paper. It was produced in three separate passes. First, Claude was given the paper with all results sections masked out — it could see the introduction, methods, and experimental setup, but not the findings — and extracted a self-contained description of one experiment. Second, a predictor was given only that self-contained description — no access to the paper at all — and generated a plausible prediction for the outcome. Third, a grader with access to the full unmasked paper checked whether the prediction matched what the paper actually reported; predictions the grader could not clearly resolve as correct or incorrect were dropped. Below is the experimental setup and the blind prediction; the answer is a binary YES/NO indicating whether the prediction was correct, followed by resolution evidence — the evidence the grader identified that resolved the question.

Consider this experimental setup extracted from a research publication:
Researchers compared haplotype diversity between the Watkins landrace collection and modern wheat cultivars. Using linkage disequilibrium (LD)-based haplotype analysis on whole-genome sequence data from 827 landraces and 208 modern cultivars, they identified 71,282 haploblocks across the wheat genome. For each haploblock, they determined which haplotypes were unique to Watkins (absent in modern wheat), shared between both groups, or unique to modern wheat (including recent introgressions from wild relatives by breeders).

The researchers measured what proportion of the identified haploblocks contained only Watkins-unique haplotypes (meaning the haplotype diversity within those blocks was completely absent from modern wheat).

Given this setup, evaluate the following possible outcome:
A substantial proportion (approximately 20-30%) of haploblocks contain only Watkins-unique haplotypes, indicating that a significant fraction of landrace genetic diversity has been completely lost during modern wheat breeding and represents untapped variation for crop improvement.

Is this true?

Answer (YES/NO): NO